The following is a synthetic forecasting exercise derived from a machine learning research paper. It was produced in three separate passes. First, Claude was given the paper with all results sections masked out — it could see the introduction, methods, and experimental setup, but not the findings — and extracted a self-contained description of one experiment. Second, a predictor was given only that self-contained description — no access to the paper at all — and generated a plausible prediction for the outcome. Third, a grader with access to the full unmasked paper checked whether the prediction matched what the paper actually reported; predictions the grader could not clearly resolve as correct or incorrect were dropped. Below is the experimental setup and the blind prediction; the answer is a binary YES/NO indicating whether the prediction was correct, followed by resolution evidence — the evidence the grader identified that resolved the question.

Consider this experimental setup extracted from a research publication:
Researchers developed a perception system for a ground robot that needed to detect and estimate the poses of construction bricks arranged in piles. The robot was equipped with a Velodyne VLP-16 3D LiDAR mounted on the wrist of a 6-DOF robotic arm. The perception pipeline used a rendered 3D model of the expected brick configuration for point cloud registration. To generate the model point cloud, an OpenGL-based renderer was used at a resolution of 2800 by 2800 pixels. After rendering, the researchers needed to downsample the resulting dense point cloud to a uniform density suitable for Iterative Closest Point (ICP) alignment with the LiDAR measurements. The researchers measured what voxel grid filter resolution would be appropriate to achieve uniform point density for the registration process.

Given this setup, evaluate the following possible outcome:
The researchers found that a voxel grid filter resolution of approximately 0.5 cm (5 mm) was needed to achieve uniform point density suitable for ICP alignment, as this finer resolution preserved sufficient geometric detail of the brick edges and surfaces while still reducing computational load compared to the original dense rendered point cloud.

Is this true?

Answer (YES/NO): NO